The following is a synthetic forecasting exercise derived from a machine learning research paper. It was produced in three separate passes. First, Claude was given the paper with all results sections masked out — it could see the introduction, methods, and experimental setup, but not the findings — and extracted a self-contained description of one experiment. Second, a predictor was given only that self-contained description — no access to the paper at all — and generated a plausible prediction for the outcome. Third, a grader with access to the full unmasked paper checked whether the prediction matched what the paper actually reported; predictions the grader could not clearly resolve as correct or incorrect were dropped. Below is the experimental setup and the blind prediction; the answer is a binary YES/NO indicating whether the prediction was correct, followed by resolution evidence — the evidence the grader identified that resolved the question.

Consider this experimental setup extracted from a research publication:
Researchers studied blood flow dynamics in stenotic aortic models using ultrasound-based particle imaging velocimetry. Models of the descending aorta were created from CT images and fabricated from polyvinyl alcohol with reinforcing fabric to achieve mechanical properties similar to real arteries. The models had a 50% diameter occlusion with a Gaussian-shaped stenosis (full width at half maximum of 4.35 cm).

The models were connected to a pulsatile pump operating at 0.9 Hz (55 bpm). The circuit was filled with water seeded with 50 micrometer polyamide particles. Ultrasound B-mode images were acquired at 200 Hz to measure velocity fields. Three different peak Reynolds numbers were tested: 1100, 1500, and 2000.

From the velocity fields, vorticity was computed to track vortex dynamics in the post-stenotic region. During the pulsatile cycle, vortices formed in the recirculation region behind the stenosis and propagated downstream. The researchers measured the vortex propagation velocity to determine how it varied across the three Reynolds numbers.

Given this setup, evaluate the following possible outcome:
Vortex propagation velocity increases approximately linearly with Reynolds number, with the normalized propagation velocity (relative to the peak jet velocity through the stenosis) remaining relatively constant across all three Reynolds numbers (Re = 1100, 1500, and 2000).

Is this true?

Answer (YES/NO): NO